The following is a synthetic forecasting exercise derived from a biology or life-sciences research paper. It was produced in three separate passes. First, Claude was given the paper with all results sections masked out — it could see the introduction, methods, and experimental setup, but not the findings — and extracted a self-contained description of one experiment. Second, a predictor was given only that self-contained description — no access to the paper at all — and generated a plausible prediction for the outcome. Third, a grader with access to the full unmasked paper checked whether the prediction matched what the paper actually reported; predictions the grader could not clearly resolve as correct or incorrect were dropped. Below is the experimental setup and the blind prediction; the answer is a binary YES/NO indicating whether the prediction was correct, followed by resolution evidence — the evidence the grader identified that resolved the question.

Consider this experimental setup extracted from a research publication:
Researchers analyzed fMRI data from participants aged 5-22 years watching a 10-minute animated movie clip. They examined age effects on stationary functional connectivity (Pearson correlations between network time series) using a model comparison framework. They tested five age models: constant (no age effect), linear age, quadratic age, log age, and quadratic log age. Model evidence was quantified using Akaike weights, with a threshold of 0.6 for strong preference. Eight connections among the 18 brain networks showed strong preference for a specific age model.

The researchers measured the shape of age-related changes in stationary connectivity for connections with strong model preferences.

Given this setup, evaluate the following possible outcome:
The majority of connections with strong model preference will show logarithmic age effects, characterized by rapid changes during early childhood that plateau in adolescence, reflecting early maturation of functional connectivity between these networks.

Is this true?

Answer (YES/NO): NO